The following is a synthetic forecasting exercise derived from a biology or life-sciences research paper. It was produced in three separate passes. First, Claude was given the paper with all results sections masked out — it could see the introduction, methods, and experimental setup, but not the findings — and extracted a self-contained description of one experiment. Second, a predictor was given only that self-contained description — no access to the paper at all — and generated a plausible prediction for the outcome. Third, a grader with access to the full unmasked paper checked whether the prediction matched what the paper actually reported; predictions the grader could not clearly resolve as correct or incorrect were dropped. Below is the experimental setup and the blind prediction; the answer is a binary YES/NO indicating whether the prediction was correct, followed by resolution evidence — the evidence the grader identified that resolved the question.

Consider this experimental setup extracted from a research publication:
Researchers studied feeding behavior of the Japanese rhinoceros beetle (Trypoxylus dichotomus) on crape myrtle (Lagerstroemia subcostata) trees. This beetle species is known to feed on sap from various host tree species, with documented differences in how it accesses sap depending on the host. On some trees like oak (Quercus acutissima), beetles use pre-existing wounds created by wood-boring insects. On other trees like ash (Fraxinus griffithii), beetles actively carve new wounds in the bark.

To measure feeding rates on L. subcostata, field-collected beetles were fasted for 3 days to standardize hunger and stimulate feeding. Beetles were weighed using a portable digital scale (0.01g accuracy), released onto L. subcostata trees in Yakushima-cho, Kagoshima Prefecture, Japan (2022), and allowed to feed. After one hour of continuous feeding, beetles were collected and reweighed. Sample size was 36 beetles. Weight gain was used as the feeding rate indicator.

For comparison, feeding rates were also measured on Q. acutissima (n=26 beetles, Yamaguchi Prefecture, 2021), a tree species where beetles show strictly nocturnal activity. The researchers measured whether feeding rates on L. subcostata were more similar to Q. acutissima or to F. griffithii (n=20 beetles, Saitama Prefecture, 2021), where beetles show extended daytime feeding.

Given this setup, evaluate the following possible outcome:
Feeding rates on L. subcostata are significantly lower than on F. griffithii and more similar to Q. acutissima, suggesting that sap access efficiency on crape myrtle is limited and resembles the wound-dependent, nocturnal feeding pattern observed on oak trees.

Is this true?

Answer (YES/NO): NO